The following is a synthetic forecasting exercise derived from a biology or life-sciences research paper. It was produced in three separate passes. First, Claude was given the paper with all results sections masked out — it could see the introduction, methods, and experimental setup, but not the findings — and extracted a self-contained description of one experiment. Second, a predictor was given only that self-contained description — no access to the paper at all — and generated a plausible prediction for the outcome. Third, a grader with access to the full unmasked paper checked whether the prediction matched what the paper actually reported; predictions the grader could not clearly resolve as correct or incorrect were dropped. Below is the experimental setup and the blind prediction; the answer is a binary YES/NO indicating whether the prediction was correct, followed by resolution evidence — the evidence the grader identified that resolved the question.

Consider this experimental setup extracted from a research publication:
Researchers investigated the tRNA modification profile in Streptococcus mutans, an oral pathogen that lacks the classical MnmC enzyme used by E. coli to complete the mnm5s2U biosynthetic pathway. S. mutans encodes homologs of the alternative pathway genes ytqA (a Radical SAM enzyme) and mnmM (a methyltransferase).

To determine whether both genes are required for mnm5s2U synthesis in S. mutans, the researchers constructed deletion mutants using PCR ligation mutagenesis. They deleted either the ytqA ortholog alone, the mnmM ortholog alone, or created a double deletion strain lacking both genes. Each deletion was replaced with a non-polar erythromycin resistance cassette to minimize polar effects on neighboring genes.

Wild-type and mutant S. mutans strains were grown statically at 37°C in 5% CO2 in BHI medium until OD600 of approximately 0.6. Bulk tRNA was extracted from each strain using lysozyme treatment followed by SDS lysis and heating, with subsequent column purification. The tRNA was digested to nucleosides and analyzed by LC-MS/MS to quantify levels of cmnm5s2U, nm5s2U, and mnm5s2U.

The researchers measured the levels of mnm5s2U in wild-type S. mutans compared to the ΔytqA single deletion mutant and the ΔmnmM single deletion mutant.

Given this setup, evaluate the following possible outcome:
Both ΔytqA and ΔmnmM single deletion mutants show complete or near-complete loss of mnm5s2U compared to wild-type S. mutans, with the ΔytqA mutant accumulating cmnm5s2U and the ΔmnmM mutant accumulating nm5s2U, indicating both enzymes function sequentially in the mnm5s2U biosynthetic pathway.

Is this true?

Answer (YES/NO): NO